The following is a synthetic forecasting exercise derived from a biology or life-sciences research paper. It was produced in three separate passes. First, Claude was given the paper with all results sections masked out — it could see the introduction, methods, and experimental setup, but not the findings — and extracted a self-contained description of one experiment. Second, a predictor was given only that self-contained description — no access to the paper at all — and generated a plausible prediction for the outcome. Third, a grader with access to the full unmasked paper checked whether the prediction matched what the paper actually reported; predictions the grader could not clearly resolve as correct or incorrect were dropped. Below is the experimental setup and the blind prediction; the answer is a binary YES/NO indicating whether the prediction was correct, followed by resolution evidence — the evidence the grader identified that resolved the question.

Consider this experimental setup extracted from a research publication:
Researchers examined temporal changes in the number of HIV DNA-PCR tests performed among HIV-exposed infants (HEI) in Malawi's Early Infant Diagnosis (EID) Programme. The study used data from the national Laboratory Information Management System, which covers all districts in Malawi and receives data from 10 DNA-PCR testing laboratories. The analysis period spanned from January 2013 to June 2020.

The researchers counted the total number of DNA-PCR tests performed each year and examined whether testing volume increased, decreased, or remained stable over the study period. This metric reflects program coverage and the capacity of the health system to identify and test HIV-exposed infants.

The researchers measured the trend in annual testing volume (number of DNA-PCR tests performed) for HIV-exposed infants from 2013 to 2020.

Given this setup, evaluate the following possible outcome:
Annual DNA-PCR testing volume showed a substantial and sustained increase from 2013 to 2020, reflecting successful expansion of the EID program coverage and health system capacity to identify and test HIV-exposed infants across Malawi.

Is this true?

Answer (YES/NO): NO